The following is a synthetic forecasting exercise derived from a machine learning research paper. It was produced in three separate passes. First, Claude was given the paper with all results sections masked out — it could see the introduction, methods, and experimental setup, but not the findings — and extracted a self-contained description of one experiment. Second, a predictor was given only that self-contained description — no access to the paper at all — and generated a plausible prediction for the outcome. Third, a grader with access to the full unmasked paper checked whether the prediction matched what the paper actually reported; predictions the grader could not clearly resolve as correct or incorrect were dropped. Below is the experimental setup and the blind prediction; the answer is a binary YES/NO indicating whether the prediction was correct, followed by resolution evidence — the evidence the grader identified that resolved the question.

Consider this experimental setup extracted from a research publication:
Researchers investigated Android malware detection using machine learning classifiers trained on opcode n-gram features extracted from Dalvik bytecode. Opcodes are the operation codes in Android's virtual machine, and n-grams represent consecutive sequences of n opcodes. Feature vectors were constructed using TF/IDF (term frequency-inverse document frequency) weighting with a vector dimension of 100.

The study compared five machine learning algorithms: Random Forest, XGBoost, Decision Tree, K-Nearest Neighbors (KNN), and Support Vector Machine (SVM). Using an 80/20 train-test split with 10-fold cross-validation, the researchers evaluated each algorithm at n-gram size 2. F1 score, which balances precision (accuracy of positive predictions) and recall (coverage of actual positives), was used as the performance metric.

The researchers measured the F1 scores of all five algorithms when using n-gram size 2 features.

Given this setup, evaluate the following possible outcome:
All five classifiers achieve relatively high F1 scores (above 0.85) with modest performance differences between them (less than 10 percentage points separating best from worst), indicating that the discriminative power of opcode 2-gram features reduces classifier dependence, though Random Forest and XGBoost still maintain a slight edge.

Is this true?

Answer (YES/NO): NO